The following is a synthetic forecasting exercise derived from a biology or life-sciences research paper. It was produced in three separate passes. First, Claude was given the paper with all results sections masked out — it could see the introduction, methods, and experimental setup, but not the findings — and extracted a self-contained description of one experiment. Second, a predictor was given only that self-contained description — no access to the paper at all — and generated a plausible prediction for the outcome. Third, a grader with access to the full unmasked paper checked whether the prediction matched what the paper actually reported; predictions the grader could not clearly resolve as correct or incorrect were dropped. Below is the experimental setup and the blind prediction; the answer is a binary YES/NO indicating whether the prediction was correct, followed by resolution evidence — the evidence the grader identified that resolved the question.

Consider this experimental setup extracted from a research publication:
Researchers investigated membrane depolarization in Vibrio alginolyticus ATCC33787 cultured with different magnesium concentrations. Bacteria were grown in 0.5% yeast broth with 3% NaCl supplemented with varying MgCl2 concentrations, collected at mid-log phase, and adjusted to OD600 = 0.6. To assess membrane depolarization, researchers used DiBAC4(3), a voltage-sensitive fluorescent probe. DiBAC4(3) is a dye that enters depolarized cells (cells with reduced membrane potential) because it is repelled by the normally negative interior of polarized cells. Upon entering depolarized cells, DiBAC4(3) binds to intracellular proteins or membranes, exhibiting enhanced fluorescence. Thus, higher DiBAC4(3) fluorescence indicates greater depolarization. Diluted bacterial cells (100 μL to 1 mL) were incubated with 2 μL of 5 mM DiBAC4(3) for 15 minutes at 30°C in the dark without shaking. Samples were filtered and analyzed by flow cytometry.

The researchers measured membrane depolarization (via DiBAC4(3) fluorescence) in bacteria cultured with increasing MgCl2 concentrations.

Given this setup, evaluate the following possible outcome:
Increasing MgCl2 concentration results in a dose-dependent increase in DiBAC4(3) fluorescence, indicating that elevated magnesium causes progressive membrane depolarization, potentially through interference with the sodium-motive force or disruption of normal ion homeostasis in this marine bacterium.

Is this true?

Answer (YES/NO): YES